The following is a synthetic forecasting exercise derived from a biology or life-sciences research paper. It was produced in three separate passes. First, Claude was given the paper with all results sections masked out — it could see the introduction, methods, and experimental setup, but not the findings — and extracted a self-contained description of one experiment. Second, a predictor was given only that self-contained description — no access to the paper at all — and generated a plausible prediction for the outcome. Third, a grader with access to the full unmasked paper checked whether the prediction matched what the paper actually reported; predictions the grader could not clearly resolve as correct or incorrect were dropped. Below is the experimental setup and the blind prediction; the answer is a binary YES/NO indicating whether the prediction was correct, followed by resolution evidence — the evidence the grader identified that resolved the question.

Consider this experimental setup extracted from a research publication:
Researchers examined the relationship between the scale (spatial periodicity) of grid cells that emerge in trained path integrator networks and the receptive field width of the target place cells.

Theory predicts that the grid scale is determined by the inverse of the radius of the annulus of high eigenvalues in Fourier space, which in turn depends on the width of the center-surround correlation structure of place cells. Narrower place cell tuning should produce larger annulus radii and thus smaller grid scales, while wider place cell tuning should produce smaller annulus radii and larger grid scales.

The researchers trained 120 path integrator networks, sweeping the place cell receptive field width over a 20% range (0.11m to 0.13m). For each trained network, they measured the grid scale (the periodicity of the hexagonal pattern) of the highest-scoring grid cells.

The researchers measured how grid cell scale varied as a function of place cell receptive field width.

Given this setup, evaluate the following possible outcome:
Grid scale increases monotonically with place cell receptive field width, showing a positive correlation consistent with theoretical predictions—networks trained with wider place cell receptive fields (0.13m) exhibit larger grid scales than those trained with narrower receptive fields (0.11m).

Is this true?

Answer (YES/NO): YES